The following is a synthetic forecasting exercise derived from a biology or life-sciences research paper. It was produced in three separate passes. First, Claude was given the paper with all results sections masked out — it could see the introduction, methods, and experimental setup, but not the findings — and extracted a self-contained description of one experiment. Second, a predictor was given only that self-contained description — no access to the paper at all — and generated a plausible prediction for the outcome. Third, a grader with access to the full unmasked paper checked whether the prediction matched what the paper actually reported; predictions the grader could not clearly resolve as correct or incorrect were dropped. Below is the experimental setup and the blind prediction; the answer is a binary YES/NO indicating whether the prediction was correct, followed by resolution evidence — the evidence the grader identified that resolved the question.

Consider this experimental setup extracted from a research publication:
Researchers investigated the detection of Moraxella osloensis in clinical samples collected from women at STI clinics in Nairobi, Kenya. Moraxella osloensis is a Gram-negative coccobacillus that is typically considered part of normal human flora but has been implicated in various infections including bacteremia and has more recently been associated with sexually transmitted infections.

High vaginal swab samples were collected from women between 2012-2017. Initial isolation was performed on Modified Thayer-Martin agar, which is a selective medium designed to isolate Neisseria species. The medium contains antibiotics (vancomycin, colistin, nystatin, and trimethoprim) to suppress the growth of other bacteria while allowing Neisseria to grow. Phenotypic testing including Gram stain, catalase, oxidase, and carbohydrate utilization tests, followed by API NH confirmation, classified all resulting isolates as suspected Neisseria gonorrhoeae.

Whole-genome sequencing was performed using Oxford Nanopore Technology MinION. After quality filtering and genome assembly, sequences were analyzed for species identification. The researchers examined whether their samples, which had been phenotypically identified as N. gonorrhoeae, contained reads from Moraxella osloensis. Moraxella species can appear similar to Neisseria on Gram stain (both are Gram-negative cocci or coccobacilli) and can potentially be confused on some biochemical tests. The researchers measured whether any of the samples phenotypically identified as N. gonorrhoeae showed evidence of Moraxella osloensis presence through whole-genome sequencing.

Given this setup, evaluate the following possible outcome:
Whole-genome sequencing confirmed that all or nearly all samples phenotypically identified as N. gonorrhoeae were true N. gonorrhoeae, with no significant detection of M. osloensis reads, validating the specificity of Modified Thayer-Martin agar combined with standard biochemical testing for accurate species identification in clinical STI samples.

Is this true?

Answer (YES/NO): NO